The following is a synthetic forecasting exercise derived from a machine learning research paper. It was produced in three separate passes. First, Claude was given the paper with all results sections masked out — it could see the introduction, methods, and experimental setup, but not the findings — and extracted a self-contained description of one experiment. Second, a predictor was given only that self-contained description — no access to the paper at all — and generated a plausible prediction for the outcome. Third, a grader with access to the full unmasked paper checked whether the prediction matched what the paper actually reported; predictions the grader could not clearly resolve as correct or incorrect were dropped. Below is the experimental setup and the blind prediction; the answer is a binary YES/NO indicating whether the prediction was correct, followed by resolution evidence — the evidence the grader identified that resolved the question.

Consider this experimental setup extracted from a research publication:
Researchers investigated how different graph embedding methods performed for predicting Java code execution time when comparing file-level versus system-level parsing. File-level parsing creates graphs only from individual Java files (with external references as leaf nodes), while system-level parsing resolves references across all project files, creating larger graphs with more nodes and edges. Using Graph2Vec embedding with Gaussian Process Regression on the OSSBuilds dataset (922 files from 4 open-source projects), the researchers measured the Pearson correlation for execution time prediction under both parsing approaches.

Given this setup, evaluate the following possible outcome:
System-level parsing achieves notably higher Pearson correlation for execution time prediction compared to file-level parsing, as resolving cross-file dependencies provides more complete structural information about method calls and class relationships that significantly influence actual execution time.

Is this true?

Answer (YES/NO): NO